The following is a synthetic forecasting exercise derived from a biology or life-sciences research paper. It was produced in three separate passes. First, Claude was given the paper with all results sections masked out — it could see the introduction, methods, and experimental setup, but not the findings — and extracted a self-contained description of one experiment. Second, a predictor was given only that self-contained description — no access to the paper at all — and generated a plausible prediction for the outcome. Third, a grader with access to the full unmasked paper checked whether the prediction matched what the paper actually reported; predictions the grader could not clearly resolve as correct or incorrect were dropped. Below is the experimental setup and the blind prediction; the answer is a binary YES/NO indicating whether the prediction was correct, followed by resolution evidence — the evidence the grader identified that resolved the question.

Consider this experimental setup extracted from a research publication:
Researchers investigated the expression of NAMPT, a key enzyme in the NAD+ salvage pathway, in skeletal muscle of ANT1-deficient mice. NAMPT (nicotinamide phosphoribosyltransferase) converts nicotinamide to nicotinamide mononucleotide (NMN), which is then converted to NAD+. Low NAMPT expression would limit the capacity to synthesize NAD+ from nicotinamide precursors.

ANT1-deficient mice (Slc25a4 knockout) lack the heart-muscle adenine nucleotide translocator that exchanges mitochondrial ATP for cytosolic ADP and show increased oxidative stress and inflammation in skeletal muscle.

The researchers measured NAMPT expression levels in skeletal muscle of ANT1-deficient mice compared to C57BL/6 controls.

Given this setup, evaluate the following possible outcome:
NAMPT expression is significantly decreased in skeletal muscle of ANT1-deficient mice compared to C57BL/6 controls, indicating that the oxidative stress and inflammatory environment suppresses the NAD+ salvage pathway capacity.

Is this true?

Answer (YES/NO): YES